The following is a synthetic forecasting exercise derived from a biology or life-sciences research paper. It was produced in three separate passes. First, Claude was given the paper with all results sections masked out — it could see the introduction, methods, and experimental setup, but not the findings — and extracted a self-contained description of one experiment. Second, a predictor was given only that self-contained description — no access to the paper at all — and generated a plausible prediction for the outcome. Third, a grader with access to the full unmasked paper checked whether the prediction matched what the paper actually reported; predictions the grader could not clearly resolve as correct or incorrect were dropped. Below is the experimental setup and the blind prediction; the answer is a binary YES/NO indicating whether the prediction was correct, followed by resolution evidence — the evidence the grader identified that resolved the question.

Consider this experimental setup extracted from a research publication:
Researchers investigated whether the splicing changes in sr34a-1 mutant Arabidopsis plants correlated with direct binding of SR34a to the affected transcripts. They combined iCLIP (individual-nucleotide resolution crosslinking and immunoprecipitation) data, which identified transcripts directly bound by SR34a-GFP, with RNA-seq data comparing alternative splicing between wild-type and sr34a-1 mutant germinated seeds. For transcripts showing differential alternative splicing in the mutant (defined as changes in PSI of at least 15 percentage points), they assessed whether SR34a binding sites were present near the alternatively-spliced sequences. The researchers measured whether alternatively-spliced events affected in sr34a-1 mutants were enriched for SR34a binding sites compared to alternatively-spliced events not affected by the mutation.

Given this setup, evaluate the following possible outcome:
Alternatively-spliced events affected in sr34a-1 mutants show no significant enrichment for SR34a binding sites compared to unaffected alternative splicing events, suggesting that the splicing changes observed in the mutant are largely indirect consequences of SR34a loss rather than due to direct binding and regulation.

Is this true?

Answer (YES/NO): NO